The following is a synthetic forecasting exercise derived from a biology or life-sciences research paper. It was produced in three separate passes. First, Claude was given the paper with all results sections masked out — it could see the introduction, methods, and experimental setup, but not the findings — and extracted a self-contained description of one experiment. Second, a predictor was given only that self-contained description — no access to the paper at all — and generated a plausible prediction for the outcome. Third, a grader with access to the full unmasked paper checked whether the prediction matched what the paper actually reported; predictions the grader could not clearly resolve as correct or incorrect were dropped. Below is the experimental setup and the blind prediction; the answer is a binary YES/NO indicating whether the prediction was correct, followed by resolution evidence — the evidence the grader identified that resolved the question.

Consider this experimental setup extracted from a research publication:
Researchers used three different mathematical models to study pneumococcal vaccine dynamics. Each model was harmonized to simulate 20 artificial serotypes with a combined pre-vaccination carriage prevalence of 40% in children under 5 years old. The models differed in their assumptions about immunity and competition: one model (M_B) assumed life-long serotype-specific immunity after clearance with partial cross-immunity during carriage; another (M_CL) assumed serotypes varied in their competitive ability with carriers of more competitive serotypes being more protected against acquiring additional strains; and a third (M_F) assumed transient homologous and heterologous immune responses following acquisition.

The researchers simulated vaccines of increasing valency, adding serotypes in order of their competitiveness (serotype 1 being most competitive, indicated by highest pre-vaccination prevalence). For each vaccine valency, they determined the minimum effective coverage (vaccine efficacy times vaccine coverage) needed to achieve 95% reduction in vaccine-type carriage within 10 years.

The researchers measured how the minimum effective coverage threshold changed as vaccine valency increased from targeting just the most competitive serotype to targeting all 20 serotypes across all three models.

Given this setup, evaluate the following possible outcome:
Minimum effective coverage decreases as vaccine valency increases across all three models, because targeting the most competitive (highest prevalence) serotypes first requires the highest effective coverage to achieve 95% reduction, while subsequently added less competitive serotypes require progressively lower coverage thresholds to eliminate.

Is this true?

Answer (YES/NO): NO